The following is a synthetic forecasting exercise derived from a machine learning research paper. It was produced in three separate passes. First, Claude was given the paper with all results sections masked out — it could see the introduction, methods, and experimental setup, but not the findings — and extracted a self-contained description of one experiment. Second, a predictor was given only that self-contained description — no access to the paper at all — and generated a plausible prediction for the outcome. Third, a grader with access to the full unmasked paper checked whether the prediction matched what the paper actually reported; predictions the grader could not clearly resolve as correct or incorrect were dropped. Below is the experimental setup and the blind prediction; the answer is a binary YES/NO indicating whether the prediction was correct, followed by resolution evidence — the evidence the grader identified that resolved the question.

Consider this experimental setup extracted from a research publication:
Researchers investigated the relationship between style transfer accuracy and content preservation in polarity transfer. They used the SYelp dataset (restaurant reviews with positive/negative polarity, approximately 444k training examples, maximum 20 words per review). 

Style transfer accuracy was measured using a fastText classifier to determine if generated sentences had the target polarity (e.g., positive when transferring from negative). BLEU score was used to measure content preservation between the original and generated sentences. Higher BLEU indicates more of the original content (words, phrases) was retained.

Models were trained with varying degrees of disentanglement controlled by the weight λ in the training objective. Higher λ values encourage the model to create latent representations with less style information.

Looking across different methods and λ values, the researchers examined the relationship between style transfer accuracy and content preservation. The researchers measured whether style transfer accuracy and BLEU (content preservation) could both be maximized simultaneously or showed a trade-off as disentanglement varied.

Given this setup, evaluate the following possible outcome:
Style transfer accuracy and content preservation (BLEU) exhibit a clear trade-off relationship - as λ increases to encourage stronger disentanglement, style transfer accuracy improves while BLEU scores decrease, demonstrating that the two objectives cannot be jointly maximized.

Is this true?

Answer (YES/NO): YES